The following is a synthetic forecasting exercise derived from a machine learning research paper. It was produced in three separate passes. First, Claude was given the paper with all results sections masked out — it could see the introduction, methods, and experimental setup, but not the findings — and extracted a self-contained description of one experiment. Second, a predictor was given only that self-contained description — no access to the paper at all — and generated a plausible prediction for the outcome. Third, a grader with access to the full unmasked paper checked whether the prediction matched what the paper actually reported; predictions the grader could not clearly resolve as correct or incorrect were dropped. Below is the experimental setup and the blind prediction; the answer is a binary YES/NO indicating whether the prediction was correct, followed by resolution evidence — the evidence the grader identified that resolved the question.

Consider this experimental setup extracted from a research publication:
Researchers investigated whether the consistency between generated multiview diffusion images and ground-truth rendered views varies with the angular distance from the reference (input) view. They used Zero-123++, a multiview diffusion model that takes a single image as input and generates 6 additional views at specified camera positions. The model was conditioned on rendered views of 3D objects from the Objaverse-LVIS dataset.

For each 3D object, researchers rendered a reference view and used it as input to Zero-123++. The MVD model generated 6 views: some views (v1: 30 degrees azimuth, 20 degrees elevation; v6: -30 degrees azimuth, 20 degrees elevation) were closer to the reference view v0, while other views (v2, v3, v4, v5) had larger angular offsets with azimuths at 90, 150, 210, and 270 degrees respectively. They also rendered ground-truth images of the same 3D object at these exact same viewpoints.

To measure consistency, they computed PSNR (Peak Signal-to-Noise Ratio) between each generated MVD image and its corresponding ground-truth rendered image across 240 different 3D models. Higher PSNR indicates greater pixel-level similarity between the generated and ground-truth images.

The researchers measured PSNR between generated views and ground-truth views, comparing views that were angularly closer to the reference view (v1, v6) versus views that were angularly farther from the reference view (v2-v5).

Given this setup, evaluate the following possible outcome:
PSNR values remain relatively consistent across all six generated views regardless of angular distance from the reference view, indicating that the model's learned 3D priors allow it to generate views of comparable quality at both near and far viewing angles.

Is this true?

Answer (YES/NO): NO